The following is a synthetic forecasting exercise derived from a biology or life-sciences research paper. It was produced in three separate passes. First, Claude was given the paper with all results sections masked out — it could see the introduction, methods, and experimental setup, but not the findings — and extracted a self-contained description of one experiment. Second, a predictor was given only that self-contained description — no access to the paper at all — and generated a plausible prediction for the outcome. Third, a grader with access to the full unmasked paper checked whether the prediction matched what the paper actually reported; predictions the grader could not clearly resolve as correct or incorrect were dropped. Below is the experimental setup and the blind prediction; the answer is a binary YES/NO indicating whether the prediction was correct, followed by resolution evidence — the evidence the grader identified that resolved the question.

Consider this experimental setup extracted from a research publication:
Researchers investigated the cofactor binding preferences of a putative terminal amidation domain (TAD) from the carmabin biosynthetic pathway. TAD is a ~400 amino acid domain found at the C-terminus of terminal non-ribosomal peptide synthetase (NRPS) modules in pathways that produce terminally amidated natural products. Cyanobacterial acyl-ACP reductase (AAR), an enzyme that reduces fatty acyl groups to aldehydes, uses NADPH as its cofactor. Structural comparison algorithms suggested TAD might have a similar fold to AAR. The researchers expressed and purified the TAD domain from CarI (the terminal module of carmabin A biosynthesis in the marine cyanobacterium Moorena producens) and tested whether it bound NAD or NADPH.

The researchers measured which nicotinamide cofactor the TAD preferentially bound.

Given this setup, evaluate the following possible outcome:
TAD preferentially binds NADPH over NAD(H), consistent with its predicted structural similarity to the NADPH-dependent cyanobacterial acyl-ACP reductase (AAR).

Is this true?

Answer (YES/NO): NO